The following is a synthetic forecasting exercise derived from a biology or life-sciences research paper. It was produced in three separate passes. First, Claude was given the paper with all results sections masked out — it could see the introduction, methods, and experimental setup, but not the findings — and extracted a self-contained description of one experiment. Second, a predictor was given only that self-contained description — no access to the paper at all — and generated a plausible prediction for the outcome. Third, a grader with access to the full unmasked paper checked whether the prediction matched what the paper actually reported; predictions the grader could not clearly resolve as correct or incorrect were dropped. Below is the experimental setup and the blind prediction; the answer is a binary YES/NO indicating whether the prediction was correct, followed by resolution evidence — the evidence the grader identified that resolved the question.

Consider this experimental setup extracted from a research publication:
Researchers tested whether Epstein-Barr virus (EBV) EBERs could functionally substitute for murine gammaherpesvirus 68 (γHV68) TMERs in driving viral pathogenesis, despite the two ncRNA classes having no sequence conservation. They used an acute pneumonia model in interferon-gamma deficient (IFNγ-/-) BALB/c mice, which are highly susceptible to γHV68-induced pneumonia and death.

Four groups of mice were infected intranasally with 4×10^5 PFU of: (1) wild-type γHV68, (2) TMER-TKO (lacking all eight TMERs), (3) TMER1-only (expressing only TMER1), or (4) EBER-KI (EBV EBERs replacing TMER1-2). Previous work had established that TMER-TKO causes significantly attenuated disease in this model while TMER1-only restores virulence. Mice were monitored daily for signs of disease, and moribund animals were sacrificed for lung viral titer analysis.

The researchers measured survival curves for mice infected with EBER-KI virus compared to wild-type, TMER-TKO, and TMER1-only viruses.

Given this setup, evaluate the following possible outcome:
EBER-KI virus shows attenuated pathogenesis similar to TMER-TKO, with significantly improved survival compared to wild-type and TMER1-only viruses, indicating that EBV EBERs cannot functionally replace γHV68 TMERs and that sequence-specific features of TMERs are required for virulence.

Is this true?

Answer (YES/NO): NO